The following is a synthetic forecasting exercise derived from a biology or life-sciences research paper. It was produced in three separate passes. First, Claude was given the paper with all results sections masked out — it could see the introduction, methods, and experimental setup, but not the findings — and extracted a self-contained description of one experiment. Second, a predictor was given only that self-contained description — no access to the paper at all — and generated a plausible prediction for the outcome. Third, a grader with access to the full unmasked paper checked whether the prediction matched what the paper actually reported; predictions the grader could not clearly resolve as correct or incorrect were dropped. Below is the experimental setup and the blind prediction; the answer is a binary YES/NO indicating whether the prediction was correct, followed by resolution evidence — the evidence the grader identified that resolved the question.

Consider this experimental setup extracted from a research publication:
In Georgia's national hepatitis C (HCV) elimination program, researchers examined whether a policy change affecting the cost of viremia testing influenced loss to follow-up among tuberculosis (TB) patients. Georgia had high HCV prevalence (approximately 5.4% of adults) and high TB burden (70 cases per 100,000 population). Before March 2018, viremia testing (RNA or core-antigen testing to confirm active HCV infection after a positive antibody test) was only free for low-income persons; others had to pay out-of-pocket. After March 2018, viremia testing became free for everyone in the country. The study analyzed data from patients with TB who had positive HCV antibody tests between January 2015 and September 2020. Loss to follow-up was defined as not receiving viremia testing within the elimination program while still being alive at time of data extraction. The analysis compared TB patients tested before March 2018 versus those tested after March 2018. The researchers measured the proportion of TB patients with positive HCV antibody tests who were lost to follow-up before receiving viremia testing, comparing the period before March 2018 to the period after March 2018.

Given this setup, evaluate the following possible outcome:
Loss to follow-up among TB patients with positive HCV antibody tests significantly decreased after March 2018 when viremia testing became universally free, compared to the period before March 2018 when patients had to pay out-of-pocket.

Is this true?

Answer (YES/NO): YES